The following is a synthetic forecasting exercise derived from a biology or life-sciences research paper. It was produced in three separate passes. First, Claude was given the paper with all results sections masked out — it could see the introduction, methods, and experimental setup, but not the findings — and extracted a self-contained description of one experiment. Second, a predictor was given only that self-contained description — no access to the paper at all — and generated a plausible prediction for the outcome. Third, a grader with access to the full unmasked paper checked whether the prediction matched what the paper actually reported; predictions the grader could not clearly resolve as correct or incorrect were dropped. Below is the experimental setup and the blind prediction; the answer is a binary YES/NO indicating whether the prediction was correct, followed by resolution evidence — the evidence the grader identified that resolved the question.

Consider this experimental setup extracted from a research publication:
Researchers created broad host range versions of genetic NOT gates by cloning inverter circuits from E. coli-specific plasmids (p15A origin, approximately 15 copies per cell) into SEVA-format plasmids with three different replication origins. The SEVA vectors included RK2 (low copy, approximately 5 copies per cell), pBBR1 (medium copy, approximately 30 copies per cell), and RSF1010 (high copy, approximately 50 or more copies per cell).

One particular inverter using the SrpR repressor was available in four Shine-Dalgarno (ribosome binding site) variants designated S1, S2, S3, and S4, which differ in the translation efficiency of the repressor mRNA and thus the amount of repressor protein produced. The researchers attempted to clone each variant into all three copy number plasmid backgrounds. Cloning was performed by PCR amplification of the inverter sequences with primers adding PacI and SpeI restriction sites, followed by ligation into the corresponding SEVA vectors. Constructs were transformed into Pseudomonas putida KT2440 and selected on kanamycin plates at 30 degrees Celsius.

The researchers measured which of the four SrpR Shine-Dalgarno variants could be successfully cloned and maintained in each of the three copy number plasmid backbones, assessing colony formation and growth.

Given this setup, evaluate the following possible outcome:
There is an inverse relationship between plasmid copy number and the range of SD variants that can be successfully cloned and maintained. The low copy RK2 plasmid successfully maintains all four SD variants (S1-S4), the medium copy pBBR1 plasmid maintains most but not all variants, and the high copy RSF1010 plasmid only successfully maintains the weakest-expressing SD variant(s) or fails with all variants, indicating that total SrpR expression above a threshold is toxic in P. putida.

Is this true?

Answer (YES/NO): NO